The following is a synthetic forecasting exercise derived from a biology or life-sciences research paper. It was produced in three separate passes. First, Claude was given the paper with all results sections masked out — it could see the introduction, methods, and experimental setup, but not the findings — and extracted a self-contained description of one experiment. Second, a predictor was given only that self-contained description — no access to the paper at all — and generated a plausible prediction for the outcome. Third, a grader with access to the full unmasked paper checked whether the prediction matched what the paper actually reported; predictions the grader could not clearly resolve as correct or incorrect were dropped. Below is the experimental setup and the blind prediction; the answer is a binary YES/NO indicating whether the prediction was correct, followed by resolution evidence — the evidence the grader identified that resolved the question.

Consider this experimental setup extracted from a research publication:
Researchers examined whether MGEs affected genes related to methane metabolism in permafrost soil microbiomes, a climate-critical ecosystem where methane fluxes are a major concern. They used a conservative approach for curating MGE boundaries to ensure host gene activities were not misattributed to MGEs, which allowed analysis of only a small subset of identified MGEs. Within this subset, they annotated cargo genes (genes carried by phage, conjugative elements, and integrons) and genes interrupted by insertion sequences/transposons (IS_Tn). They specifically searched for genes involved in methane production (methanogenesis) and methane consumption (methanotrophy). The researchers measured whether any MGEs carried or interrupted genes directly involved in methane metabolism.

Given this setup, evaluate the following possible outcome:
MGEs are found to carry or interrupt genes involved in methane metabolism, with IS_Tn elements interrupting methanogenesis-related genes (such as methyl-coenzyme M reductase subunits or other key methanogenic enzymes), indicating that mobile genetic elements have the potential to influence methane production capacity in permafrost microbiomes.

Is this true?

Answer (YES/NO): NO